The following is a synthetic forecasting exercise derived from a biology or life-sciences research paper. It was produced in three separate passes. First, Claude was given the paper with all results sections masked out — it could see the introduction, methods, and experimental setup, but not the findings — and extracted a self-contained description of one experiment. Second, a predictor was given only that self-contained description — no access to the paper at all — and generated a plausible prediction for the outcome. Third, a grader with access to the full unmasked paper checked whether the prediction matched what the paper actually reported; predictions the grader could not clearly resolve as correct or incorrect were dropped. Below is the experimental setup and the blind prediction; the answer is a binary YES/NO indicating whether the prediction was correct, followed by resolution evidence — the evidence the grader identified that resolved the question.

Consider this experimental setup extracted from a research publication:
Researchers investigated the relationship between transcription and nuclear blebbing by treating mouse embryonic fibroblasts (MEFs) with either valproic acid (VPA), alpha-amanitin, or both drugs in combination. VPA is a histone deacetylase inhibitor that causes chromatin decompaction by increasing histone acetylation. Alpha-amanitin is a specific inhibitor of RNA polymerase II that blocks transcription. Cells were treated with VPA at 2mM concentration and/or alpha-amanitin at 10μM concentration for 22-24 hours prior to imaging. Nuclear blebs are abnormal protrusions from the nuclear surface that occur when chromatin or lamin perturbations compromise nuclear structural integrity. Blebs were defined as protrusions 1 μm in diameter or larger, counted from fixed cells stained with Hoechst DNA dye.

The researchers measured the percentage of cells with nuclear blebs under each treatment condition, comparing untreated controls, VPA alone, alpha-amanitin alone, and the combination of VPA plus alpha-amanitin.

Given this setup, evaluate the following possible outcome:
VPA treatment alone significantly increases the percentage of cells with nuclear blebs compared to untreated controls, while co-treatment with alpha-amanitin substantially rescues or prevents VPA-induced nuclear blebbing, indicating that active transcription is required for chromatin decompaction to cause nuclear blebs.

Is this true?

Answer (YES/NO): YES